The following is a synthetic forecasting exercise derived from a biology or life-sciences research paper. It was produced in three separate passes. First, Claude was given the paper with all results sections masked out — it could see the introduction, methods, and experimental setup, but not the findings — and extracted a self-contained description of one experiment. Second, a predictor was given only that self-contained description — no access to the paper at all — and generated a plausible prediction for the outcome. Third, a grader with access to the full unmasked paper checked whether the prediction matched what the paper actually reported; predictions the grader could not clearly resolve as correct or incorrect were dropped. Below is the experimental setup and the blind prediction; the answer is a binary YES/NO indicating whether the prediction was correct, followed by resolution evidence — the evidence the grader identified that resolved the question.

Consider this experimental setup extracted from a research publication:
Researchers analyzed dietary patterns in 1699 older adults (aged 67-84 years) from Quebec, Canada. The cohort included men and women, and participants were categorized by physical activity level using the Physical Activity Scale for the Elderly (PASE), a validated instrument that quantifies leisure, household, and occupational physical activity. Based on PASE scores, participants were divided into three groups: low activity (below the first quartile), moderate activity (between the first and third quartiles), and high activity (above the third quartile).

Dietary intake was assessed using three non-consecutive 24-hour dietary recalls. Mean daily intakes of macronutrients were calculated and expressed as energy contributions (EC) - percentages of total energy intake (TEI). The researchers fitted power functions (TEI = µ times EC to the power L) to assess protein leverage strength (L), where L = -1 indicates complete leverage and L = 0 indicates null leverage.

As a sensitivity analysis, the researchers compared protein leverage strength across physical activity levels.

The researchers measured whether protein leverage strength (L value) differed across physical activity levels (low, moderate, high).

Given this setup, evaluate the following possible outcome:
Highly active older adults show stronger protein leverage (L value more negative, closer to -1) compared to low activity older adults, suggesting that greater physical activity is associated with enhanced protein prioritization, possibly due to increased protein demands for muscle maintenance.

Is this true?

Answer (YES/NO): NO